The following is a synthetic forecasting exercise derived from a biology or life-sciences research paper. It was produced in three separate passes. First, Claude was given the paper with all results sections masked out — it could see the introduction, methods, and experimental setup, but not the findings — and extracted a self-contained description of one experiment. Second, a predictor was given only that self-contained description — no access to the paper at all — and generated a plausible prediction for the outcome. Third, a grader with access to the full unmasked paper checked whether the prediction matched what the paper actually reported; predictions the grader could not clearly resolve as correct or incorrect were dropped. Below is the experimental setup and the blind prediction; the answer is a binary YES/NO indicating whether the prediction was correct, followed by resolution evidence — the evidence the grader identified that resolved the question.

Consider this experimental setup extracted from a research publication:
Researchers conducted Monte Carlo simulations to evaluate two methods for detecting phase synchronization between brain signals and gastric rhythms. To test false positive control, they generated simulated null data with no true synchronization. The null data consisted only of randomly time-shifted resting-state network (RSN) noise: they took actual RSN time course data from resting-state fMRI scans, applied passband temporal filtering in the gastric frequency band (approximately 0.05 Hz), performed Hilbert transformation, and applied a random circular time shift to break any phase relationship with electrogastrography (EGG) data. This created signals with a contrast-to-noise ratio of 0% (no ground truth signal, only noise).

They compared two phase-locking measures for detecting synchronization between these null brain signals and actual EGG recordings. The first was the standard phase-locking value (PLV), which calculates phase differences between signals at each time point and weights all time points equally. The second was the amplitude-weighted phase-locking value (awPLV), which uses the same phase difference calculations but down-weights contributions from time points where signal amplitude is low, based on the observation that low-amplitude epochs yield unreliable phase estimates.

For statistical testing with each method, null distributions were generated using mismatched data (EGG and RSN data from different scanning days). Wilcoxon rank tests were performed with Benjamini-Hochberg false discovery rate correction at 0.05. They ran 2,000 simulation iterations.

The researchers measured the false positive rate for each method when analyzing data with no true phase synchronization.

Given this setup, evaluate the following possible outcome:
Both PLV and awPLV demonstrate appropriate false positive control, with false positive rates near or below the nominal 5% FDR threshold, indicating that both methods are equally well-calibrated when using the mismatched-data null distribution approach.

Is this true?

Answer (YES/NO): YES